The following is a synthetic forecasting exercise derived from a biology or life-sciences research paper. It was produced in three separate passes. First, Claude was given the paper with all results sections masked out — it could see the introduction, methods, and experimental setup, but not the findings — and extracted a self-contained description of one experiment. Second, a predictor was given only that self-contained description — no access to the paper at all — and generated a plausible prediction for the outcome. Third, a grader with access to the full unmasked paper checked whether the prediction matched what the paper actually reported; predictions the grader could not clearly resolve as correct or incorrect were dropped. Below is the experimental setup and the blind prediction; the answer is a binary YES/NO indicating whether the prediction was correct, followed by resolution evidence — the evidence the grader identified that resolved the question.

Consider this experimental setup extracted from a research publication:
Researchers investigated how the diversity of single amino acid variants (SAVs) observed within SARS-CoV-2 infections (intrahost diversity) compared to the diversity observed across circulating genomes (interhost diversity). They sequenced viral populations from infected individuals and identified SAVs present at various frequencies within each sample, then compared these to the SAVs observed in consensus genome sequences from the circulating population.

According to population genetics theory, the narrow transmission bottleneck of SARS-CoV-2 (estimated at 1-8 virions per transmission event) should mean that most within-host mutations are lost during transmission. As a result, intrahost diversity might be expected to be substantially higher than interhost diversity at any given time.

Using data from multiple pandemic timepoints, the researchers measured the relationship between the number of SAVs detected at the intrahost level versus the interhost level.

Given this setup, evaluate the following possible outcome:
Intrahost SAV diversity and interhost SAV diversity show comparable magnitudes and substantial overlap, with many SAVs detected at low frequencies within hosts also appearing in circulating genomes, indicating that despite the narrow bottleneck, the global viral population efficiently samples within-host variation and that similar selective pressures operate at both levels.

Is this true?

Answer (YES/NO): NO